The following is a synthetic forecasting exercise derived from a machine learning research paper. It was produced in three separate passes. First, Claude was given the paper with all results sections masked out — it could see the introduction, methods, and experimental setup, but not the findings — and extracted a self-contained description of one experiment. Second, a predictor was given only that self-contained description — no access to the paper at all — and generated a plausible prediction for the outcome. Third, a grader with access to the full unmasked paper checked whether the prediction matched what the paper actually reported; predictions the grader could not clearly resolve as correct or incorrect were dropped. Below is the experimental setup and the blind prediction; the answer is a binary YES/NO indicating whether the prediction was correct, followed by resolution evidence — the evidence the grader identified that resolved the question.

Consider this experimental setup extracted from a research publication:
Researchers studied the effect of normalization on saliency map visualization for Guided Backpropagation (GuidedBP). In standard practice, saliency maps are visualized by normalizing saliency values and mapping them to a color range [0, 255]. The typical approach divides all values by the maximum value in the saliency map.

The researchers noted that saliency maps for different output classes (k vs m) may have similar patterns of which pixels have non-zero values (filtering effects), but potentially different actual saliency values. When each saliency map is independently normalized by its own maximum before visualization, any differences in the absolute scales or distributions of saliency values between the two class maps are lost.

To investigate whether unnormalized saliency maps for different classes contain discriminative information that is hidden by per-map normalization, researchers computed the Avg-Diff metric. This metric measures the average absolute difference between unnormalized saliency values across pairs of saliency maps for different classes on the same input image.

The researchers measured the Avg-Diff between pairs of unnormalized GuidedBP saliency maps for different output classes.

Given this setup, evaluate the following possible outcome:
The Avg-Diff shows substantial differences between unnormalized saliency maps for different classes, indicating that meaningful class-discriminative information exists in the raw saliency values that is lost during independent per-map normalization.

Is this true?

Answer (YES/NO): YES